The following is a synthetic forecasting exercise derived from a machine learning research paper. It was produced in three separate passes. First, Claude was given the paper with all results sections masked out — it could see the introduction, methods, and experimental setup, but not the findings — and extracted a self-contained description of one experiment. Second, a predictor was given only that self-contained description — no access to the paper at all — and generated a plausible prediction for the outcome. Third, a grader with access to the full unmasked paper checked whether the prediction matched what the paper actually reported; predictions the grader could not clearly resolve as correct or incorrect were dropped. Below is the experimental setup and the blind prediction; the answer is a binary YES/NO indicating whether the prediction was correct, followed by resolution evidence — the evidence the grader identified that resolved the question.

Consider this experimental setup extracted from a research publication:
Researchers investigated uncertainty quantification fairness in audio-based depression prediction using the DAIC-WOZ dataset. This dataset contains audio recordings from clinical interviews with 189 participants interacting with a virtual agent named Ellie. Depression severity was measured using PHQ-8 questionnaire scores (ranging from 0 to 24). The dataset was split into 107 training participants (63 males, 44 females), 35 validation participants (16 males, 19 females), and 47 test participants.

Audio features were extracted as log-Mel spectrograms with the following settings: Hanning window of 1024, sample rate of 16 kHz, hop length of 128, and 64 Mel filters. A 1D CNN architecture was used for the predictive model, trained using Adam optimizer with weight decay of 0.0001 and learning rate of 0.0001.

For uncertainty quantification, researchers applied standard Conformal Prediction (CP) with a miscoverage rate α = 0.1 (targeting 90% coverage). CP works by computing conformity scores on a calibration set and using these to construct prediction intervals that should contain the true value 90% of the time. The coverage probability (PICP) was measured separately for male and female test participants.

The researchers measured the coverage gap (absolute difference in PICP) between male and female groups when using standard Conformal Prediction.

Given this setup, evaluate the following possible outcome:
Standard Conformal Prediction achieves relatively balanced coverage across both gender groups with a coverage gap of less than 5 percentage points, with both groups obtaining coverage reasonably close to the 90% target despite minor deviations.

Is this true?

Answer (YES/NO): YES